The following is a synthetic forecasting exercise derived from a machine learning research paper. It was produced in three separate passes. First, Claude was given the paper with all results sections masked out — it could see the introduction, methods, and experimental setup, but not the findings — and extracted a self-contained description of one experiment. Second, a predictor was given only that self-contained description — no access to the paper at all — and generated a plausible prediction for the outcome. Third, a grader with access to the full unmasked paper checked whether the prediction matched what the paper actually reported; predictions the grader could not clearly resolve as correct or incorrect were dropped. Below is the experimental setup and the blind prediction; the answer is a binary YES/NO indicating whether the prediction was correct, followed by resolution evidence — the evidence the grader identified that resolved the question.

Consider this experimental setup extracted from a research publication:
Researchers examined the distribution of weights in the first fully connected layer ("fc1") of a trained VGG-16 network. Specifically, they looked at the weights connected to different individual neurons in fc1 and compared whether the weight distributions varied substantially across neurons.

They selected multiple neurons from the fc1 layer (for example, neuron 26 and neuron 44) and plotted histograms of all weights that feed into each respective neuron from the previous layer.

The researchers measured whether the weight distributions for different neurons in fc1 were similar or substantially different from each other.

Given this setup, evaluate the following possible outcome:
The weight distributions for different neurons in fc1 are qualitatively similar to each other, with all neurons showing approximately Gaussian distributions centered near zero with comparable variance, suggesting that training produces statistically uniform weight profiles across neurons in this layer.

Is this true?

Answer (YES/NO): YES